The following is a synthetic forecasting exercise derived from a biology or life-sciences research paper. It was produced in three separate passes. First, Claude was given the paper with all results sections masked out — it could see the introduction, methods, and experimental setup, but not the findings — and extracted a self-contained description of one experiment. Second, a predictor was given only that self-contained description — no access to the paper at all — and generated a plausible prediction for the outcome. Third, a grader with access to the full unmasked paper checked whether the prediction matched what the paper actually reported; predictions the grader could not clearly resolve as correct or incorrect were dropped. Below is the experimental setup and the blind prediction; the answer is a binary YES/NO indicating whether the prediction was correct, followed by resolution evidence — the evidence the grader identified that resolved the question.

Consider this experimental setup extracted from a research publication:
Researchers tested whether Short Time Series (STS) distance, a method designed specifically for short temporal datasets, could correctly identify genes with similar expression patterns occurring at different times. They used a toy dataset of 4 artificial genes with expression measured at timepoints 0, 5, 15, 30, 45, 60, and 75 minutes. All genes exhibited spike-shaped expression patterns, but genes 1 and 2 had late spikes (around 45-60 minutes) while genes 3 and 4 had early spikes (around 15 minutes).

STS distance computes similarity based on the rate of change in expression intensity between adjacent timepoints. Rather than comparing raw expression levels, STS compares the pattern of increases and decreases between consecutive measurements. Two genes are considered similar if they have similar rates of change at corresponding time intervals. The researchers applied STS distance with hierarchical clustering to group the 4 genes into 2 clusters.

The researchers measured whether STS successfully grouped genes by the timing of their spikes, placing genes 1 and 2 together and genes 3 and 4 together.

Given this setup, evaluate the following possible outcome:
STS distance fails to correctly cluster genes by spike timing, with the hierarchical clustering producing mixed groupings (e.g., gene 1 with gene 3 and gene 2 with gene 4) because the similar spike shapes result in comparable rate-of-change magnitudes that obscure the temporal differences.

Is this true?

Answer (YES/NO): YES